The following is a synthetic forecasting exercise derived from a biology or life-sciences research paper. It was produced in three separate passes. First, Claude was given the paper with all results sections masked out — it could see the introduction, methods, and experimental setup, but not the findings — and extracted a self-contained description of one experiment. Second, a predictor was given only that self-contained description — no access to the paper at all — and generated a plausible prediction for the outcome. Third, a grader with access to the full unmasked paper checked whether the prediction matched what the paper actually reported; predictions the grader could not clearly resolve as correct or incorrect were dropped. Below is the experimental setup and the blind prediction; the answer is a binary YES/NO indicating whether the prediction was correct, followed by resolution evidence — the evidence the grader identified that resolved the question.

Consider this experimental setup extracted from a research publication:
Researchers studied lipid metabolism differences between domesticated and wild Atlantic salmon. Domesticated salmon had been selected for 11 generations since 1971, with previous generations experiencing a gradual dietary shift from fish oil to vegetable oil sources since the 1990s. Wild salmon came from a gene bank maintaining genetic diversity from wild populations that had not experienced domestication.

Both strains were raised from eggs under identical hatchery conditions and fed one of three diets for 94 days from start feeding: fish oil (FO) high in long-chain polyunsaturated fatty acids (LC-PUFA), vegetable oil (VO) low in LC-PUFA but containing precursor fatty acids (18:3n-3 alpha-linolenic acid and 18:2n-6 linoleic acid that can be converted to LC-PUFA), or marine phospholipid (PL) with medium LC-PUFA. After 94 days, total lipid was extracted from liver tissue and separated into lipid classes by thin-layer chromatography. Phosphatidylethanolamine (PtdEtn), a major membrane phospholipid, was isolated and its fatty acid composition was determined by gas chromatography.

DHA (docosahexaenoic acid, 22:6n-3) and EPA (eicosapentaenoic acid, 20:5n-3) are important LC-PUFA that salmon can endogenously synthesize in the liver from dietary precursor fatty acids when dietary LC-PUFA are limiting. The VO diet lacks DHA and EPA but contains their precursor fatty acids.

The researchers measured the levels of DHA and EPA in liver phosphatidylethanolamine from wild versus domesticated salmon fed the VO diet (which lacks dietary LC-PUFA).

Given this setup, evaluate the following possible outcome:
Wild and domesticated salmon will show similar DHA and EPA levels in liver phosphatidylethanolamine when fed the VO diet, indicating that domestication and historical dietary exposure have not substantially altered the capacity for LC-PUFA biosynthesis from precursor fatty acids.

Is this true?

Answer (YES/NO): NO